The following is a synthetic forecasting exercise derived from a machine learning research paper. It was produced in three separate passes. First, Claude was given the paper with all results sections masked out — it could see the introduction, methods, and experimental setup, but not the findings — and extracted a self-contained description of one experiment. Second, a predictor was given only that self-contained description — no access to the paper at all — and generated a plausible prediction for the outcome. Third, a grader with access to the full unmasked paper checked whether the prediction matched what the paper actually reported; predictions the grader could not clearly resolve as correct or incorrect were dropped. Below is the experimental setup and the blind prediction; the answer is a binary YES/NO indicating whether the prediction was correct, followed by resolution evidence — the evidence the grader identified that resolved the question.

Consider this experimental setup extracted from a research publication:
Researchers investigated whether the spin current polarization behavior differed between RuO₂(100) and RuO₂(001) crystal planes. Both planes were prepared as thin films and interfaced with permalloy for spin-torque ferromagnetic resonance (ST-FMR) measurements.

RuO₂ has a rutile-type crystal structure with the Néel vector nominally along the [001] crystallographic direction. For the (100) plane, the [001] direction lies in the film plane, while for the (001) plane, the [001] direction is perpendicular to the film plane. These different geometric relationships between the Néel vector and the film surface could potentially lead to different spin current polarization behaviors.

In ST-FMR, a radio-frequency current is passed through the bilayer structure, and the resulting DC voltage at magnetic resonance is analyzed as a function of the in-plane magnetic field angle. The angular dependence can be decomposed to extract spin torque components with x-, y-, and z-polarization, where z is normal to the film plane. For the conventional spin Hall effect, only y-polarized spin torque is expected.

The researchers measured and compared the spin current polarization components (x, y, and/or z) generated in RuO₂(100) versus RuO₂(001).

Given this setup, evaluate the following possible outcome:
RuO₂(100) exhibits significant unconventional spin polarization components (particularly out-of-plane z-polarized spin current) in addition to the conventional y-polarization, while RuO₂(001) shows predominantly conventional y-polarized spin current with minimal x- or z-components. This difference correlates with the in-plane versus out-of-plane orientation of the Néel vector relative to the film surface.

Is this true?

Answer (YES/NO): NO